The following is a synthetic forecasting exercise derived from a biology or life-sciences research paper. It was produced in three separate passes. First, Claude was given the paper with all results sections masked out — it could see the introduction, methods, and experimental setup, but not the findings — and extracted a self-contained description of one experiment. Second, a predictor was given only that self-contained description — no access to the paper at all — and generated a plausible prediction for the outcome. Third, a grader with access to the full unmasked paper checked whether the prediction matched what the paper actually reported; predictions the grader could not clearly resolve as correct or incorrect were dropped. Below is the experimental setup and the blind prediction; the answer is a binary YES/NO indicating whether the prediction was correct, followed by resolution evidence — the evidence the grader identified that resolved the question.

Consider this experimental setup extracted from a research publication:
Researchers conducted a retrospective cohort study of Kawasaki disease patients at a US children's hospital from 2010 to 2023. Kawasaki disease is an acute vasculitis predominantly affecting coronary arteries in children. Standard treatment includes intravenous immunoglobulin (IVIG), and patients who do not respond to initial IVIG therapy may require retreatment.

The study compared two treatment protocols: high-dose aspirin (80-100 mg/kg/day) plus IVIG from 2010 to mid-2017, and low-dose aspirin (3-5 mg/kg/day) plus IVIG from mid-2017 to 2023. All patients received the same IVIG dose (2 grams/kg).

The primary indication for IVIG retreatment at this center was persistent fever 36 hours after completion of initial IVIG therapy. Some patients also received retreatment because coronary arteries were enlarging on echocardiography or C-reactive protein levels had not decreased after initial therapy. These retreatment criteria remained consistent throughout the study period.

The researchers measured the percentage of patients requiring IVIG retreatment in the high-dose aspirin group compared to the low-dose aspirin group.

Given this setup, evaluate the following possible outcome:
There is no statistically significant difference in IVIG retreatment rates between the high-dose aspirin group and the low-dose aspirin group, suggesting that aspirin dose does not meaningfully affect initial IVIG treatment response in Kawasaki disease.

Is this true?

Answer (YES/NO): YES